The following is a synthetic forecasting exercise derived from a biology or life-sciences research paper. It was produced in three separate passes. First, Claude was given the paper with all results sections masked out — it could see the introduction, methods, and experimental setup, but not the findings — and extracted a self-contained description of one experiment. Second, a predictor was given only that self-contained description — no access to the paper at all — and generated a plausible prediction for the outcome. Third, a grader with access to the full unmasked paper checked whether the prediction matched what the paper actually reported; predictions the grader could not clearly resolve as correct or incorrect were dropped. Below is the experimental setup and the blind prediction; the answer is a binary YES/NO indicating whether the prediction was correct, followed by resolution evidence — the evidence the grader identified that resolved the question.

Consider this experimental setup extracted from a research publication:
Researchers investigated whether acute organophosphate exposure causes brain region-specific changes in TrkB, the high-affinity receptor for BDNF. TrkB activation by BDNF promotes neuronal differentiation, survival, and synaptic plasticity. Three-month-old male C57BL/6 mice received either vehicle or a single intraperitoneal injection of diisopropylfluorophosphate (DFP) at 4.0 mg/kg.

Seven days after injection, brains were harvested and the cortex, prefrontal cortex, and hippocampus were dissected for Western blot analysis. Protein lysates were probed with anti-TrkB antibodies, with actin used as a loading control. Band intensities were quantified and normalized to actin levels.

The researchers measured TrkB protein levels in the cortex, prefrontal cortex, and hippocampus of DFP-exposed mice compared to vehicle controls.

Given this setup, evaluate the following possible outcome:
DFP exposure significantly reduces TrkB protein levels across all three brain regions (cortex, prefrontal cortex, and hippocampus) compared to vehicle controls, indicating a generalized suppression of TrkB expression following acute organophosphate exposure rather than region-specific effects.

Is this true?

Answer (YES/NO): NO